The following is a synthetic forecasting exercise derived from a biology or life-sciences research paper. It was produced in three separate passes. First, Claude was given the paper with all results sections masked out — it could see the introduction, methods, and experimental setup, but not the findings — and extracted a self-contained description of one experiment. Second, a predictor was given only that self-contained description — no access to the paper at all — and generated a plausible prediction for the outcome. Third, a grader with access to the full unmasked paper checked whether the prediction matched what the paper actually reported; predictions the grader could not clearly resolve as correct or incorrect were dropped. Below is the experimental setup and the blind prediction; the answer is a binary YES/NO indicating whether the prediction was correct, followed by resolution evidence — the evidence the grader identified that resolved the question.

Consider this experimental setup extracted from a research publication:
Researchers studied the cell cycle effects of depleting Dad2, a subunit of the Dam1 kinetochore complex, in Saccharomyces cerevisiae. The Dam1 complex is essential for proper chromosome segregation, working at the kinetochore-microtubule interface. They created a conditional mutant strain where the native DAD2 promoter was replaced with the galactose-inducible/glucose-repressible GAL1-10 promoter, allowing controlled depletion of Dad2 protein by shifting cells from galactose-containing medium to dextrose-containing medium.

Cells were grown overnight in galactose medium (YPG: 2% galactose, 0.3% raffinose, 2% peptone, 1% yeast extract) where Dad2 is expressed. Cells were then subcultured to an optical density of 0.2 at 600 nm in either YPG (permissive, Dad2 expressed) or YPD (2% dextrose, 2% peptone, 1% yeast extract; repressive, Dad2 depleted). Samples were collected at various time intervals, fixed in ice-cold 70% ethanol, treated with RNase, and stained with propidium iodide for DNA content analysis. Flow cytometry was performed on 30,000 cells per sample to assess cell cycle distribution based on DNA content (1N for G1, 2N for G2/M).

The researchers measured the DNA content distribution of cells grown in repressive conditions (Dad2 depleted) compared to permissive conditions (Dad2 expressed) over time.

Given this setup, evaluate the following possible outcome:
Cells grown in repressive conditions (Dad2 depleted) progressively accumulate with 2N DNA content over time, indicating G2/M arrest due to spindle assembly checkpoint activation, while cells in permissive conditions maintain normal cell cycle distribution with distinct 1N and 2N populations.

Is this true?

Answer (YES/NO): YES